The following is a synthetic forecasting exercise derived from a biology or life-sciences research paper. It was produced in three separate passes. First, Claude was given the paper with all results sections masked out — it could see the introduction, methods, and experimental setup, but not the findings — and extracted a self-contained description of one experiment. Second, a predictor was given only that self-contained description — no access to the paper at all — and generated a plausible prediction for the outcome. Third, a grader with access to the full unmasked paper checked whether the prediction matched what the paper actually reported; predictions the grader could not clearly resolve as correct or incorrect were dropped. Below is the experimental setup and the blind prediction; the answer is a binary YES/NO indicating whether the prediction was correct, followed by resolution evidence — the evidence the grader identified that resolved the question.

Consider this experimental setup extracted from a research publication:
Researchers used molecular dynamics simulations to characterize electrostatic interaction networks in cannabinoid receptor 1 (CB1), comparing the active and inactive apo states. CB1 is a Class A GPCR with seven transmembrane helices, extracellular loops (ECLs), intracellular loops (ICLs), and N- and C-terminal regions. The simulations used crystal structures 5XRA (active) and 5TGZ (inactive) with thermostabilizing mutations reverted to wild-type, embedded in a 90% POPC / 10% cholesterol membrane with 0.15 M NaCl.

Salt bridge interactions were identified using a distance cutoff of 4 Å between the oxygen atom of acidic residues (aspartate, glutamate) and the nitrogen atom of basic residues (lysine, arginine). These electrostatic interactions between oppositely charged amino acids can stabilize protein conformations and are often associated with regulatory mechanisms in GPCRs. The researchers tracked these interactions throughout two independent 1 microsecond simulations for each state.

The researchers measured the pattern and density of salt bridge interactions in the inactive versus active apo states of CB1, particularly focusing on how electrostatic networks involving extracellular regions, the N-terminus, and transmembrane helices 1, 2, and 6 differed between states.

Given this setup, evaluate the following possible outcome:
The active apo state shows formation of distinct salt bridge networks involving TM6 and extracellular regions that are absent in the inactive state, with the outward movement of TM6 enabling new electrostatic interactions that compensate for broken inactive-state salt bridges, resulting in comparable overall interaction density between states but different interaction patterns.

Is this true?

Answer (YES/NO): NO